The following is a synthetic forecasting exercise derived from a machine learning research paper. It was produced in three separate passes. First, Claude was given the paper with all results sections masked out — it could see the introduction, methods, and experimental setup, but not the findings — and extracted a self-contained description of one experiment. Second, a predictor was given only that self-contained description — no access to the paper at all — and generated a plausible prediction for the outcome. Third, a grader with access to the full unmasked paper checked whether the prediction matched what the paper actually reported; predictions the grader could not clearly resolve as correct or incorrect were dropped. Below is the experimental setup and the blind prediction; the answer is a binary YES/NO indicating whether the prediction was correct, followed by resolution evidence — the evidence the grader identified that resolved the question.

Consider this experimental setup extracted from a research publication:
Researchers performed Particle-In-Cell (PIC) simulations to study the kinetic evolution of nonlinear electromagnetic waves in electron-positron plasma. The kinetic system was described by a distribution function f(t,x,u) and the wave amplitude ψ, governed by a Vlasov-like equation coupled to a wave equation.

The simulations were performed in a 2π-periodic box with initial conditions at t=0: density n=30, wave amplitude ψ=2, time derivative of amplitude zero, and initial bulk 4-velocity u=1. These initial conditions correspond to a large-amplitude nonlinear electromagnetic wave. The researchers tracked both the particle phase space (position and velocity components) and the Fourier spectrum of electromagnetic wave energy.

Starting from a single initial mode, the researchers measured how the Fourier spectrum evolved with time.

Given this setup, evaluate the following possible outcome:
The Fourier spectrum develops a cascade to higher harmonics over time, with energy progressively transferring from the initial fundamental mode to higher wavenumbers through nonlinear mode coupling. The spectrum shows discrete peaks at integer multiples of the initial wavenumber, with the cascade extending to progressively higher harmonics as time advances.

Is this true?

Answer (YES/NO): NO